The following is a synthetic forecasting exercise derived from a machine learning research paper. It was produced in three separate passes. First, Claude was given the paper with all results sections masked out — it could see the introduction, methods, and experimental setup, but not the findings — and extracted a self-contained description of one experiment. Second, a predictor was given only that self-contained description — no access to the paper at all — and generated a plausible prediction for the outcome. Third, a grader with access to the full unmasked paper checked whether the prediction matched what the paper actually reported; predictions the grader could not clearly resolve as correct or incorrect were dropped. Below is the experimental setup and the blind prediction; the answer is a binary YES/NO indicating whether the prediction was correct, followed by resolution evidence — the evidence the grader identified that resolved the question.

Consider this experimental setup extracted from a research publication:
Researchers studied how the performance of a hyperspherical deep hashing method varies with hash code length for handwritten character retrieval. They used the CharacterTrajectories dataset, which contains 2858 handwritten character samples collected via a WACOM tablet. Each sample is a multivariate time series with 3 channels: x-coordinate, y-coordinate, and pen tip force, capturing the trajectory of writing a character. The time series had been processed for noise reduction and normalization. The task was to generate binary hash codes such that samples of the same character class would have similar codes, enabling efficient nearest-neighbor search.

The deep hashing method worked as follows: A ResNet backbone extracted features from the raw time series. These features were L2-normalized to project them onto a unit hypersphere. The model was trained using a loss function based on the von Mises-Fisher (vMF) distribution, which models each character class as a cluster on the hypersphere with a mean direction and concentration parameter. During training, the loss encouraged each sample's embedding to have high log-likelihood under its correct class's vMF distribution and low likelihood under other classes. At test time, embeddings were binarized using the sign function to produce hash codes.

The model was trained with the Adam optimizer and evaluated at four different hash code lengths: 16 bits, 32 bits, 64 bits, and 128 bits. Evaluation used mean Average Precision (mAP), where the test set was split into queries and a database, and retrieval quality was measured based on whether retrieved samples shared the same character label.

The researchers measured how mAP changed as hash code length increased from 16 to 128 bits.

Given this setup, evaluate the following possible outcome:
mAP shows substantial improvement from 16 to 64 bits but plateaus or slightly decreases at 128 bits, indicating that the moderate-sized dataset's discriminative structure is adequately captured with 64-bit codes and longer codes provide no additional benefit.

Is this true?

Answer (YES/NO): NO